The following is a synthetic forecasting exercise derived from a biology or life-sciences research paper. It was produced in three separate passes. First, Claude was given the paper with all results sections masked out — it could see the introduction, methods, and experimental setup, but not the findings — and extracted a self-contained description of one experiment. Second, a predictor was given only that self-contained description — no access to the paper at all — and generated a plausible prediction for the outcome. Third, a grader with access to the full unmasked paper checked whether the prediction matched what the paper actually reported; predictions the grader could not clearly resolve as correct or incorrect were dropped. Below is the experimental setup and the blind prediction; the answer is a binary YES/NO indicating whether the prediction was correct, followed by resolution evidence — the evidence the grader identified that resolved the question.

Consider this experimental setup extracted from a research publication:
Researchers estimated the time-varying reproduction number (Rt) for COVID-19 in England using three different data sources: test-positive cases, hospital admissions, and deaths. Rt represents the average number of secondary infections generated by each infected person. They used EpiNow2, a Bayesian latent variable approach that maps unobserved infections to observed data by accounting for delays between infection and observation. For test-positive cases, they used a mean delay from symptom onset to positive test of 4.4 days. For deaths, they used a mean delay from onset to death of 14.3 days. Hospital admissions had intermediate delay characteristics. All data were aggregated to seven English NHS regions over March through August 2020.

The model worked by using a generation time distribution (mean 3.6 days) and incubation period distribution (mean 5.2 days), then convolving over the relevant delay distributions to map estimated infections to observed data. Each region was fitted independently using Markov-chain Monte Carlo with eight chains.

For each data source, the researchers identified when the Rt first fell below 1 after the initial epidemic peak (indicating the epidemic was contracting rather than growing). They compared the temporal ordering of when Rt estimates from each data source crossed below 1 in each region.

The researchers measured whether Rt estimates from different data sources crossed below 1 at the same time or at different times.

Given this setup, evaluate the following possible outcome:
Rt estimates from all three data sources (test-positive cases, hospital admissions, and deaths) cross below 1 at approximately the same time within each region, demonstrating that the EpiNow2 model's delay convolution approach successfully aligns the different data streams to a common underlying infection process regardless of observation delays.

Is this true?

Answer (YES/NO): NO